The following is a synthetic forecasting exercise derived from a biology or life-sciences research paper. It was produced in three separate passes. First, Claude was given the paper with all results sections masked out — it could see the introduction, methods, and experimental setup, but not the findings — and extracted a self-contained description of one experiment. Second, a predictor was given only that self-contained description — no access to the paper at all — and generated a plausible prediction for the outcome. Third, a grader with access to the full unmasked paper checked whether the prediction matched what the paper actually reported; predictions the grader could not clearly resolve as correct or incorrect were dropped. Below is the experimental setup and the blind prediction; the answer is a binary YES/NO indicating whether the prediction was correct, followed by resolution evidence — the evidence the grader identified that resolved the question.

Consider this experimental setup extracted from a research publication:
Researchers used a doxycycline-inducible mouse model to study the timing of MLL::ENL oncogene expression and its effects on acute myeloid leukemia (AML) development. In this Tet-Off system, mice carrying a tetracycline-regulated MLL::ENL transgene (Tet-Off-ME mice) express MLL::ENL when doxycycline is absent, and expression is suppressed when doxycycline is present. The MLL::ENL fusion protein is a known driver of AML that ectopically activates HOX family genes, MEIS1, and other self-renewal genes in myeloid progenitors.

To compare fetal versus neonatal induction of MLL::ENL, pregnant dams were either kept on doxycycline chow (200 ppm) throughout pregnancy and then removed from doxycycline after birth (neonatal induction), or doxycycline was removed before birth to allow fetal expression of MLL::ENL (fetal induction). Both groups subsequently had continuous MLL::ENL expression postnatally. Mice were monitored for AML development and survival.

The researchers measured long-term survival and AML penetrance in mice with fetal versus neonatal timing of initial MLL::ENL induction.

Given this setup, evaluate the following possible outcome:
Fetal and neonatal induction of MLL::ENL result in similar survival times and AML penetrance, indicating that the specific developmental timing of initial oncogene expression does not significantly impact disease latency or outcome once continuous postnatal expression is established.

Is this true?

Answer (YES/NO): NO